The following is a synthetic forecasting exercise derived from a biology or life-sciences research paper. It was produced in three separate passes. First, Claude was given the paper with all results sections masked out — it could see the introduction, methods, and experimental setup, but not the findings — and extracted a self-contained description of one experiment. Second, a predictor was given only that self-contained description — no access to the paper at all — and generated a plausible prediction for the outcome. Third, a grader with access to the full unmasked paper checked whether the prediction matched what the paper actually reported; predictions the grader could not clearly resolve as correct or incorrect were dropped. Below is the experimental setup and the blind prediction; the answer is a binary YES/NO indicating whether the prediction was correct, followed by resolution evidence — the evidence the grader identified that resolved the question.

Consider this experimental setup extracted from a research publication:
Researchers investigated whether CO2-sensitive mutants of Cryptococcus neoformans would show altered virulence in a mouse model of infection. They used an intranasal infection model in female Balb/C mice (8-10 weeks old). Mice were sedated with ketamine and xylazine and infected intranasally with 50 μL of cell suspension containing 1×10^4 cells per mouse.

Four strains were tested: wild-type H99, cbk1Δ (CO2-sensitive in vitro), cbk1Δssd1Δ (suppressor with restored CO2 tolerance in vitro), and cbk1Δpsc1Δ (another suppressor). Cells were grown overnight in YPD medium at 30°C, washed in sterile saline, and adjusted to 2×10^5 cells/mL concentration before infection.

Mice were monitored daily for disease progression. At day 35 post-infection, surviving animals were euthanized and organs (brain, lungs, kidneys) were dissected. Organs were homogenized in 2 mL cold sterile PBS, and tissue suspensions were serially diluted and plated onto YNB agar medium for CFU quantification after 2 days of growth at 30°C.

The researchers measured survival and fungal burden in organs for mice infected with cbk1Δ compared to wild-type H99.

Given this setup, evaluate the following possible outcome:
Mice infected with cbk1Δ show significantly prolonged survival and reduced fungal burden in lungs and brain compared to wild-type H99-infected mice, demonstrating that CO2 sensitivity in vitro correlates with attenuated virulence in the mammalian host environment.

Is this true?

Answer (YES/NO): YES